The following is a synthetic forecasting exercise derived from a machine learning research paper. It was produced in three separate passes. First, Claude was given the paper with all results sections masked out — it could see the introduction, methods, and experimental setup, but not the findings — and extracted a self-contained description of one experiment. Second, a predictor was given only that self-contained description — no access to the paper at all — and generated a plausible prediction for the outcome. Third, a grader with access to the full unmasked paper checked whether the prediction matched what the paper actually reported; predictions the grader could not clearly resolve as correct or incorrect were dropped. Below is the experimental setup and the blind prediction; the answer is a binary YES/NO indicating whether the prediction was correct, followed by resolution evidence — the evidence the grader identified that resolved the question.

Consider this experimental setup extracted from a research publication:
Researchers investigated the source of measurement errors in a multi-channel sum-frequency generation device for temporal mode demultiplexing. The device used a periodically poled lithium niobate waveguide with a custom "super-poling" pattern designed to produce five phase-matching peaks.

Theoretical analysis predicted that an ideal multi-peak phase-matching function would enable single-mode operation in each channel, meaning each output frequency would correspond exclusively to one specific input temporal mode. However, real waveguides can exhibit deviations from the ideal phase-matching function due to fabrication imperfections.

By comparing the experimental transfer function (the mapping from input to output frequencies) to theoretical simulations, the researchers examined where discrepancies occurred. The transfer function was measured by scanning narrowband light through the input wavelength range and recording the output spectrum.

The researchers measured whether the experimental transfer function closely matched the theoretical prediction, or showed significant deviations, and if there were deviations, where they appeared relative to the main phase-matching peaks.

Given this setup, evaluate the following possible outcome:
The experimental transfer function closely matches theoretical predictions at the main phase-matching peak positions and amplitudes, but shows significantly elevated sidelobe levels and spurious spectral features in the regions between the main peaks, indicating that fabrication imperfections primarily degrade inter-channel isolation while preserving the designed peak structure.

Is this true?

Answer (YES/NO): NO